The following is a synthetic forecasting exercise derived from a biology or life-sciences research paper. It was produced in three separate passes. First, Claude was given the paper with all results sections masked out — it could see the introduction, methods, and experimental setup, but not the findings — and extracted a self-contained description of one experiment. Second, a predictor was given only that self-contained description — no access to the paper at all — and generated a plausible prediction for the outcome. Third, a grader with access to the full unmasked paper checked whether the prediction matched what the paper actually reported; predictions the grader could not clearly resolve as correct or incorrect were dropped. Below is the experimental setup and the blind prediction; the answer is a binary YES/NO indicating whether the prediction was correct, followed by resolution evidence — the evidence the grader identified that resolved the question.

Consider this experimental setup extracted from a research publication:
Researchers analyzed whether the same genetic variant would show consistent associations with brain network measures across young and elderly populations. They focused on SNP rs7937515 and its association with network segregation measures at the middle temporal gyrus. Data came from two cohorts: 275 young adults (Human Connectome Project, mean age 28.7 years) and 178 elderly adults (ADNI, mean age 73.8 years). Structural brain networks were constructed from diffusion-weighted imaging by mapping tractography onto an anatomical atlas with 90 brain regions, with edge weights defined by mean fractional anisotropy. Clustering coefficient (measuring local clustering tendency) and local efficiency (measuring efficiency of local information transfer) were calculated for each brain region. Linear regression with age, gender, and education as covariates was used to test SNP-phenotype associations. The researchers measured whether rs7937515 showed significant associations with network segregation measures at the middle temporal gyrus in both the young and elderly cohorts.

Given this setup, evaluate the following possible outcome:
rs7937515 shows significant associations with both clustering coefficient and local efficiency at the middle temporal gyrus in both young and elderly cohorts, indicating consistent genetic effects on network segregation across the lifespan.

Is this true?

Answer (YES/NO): YES